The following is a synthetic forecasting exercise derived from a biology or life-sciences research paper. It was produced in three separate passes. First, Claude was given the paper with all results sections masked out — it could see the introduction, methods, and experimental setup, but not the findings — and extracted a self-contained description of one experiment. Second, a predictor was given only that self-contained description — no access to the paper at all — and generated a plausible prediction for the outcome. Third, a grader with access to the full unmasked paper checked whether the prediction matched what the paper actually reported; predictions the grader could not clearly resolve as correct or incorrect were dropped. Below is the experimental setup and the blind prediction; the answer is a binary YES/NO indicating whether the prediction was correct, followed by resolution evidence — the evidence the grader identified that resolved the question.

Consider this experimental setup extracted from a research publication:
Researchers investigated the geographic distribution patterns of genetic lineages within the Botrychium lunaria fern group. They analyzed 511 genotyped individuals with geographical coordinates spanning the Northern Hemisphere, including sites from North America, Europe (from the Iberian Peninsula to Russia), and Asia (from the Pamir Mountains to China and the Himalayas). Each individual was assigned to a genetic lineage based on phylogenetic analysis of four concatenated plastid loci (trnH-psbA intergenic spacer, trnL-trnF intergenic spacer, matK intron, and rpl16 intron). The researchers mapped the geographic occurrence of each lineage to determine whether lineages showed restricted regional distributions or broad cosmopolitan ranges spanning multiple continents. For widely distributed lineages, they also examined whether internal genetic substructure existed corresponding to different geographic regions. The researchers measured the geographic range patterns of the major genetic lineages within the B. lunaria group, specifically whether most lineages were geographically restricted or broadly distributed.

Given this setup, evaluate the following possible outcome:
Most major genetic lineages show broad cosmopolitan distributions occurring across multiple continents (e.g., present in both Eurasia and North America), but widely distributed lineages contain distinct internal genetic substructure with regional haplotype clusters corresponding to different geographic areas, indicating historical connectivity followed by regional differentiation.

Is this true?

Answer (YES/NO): NO